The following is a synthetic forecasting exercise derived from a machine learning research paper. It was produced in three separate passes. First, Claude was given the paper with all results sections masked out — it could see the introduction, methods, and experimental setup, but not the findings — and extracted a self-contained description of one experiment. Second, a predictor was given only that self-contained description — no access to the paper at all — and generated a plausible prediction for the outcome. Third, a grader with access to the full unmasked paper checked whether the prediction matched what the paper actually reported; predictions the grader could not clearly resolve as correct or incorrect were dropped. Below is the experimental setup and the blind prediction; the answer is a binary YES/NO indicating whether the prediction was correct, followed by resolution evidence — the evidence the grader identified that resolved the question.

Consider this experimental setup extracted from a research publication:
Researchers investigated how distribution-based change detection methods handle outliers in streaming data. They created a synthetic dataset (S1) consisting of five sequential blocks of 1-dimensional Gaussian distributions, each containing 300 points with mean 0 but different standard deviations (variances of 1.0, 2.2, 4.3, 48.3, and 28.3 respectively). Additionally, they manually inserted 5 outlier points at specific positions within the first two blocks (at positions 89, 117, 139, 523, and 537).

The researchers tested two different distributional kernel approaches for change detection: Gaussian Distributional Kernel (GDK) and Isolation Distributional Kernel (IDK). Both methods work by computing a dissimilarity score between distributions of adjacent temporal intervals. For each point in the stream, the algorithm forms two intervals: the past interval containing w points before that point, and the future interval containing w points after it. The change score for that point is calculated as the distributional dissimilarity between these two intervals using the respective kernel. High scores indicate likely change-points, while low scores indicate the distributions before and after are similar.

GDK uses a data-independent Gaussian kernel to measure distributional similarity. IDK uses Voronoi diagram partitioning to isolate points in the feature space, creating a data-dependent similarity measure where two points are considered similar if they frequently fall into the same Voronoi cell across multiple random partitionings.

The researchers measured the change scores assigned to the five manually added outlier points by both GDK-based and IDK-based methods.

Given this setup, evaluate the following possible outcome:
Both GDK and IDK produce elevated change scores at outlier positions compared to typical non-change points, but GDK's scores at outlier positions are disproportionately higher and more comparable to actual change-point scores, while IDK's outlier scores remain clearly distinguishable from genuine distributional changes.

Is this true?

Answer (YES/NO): NO